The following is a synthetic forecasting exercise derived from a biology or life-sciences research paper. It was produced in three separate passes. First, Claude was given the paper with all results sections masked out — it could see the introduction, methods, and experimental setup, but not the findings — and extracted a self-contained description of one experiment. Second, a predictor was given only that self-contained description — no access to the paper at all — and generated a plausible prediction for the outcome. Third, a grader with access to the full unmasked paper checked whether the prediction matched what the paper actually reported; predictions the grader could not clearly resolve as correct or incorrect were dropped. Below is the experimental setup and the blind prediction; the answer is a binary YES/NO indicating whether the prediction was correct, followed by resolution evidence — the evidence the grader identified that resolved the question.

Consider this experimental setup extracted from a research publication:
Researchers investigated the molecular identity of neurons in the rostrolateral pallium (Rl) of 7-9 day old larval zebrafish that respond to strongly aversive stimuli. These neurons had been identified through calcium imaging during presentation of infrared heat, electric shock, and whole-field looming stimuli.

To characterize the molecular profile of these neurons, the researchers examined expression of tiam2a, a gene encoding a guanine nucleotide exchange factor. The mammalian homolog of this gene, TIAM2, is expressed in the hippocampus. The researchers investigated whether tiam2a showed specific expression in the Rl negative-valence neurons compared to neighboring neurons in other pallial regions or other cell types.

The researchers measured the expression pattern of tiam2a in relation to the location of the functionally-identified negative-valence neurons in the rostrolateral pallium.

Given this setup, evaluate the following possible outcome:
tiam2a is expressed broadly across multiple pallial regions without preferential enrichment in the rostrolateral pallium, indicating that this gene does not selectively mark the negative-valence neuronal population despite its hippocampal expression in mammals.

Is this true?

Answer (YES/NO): NO